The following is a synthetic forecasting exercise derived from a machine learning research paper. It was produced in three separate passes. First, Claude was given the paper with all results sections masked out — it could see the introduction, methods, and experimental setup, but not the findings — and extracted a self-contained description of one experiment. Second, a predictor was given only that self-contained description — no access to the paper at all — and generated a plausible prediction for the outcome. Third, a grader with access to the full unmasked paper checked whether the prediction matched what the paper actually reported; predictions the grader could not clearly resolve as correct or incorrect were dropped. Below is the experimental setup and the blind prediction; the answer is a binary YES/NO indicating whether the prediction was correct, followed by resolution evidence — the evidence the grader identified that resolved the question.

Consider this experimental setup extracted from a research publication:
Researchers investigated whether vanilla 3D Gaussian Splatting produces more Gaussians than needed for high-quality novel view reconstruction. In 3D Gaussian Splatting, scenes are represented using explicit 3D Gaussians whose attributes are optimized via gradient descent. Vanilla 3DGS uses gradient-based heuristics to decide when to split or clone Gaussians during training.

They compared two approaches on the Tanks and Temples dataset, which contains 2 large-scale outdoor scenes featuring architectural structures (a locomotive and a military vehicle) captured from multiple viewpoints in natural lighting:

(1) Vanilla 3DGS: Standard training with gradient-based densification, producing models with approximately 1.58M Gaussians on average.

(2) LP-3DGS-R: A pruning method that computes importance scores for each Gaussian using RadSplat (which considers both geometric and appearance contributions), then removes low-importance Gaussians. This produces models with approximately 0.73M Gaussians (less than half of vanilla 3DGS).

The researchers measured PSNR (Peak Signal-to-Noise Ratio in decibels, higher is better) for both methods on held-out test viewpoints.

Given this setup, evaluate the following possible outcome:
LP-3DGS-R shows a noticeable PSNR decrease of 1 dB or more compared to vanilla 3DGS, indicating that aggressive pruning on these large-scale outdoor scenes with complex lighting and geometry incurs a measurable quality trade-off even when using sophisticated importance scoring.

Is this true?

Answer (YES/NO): NO